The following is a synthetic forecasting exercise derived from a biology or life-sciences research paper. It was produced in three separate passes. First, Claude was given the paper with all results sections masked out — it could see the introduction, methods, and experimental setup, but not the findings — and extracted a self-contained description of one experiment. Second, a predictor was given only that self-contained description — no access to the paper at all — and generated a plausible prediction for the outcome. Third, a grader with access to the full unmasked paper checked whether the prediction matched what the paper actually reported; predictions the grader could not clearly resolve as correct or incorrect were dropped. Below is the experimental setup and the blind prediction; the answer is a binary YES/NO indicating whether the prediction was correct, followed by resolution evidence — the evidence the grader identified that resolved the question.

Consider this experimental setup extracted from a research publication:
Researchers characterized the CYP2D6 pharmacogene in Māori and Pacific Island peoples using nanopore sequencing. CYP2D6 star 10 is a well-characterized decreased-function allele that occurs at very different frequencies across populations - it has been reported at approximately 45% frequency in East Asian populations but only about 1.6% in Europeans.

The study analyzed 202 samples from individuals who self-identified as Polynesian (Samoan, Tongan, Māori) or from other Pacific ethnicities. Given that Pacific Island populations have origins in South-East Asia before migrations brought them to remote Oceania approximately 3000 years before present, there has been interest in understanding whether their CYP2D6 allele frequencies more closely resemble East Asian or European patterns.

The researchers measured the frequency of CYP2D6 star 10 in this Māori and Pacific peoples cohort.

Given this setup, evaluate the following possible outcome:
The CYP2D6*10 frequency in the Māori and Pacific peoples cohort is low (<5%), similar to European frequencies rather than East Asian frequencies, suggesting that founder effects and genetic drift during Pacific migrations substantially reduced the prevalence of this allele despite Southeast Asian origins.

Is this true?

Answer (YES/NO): NO